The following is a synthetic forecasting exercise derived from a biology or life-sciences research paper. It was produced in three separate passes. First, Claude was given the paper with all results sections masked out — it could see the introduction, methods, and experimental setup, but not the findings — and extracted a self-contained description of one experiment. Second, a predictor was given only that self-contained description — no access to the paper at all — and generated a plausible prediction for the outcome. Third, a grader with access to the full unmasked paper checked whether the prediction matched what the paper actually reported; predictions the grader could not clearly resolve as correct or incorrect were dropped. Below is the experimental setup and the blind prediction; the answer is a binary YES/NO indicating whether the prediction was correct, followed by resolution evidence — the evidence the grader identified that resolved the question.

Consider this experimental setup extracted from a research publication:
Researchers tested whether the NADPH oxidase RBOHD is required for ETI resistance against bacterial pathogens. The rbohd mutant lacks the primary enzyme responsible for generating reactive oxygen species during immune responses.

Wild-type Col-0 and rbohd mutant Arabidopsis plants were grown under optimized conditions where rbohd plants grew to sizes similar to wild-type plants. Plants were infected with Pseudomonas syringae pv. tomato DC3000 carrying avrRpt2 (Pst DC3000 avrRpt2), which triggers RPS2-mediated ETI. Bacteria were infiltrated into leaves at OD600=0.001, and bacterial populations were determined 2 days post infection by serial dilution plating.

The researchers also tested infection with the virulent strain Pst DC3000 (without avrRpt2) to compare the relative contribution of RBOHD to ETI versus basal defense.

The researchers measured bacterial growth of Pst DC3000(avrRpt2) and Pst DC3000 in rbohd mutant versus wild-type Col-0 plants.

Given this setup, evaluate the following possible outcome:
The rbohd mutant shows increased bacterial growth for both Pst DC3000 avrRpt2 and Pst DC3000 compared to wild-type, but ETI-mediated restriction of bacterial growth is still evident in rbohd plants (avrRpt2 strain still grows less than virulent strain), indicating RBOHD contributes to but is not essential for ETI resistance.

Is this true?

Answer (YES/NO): NO